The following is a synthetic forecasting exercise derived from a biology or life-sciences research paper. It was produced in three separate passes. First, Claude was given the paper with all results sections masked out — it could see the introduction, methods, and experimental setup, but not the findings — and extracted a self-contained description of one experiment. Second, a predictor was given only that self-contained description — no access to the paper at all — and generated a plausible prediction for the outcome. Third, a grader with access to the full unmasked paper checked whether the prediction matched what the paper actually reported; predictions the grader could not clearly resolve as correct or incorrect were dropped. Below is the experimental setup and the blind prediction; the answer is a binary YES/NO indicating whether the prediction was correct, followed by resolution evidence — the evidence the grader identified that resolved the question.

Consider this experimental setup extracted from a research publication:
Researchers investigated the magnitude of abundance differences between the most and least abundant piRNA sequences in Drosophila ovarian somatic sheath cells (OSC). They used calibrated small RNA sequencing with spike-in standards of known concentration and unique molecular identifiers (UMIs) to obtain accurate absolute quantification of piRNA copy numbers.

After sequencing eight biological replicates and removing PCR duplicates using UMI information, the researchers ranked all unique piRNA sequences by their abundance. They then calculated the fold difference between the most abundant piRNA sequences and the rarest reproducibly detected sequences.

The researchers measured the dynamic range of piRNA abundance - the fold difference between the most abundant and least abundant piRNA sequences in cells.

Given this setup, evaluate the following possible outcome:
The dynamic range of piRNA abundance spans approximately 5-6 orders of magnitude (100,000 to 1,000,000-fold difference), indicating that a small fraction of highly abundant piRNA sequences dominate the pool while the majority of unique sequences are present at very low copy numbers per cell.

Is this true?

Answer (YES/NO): NO